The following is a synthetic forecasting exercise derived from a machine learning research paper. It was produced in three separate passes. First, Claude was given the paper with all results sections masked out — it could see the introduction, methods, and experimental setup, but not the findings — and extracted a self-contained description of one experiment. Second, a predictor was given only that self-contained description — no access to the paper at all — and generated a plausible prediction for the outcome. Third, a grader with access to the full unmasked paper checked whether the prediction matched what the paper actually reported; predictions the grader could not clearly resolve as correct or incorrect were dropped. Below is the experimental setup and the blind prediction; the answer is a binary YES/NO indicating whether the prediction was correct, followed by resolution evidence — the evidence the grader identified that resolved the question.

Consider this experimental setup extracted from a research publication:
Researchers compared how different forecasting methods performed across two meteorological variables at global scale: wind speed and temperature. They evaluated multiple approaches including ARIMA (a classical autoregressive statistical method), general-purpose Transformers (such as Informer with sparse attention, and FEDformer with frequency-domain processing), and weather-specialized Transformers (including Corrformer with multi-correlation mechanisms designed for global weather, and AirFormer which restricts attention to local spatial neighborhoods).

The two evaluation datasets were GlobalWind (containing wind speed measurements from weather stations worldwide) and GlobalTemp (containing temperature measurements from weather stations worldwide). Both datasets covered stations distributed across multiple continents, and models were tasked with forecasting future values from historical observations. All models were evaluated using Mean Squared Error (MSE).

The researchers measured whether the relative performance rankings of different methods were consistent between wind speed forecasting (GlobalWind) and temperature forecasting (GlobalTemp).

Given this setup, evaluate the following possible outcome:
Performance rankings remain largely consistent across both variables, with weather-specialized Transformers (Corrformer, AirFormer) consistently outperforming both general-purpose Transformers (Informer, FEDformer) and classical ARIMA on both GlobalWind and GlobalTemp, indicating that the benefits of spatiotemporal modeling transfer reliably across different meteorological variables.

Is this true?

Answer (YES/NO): NO